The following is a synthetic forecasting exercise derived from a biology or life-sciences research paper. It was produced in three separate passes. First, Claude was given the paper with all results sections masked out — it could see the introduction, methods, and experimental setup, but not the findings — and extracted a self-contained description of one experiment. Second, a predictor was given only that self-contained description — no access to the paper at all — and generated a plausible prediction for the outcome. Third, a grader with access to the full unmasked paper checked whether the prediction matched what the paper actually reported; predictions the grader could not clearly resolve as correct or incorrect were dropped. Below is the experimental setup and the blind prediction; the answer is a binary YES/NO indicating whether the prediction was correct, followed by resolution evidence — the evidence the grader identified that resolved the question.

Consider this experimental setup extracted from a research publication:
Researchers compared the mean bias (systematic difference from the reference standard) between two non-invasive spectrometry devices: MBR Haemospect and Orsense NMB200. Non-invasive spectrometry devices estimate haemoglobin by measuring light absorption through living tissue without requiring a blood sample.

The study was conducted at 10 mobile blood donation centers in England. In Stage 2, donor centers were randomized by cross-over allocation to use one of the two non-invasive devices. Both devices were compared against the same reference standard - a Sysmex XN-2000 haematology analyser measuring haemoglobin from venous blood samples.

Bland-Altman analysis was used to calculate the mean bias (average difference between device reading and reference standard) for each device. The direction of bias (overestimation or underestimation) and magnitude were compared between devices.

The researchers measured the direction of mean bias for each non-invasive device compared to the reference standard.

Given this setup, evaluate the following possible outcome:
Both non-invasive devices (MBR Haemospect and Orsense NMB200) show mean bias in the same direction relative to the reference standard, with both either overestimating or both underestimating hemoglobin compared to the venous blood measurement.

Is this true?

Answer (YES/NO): YES